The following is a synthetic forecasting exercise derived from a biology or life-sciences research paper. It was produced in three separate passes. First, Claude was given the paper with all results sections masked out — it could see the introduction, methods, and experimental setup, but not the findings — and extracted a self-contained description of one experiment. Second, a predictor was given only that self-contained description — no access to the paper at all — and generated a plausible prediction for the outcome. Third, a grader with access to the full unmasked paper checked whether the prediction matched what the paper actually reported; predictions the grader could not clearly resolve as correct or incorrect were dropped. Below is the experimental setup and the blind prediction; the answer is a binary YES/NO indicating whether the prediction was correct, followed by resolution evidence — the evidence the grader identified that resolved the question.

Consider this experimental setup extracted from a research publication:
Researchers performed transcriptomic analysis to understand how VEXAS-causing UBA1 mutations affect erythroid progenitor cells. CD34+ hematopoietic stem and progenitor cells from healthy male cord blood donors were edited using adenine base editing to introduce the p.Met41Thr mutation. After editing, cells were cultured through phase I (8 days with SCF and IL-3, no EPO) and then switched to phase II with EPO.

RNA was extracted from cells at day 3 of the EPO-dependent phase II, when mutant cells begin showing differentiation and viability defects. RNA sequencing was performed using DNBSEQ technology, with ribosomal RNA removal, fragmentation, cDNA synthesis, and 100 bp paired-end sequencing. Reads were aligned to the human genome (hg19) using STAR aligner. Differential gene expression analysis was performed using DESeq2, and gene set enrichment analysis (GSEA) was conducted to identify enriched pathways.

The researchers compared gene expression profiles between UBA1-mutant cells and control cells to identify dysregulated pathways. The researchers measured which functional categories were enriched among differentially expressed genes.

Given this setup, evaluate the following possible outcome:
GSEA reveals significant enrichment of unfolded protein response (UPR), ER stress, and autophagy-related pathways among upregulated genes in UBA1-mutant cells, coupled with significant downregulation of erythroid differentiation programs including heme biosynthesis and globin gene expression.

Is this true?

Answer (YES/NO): NO